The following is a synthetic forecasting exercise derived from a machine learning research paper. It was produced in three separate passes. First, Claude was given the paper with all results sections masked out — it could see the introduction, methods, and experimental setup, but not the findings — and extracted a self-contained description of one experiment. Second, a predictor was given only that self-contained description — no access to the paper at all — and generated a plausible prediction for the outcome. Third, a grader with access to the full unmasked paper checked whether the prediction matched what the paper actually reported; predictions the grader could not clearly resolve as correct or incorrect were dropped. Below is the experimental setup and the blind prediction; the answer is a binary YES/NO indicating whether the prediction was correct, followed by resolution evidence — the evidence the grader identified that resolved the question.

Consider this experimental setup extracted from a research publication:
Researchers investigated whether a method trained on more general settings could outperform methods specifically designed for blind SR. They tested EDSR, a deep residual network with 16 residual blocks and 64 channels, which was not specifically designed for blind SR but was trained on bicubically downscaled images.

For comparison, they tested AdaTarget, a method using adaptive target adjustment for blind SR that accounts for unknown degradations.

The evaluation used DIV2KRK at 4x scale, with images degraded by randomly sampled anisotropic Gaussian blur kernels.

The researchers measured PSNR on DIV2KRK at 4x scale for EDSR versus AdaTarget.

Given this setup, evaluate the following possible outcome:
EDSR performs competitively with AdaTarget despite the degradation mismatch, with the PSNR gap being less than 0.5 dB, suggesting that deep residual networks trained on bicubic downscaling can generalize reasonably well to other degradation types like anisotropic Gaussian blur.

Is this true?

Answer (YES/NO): NO